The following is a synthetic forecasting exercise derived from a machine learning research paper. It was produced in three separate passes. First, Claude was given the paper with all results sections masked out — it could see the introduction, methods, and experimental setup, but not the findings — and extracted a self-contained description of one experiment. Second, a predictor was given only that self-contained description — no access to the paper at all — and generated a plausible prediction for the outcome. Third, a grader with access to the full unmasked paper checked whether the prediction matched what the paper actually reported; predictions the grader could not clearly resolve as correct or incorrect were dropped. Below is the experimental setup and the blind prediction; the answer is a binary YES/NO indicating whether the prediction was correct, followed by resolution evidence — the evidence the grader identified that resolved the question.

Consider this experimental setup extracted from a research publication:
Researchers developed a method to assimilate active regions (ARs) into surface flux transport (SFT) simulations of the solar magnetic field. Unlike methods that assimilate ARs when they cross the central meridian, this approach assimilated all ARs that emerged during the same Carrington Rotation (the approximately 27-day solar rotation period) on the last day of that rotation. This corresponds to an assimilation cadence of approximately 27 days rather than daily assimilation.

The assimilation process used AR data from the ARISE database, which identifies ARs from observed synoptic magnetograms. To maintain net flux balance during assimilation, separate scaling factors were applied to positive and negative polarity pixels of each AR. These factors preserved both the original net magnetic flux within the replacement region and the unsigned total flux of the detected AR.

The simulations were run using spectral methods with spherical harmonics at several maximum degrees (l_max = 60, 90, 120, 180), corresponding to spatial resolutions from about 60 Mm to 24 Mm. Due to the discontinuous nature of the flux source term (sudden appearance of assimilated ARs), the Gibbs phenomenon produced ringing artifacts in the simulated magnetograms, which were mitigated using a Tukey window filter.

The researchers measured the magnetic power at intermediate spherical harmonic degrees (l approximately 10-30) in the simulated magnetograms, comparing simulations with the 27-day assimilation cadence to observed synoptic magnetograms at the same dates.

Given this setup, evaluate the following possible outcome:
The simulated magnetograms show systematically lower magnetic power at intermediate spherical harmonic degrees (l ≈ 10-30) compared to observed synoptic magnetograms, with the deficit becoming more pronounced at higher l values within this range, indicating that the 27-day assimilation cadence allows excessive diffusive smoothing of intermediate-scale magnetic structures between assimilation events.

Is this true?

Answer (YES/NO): NO